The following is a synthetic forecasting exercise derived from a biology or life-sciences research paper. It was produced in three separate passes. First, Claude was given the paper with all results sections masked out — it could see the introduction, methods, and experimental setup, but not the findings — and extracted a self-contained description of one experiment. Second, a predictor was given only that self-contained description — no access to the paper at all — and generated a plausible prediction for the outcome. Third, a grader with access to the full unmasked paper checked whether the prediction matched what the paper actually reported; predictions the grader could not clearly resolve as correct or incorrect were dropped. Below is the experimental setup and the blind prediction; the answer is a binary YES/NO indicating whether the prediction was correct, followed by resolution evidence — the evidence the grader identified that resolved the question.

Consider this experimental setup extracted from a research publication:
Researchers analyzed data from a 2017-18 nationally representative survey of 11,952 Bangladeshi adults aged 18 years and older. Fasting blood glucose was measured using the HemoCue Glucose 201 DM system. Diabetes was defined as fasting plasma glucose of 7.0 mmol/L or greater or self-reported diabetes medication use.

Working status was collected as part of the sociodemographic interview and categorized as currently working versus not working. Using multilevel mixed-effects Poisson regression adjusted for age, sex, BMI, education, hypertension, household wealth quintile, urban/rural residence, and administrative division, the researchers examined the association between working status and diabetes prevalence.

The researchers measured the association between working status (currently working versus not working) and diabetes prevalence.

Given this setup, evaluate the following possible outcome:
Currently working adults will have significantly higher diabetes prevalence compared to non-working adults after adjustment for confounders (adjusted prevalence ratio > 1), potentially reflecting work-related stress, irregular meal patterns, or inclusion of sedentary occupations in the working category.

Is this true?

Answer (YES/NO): NO